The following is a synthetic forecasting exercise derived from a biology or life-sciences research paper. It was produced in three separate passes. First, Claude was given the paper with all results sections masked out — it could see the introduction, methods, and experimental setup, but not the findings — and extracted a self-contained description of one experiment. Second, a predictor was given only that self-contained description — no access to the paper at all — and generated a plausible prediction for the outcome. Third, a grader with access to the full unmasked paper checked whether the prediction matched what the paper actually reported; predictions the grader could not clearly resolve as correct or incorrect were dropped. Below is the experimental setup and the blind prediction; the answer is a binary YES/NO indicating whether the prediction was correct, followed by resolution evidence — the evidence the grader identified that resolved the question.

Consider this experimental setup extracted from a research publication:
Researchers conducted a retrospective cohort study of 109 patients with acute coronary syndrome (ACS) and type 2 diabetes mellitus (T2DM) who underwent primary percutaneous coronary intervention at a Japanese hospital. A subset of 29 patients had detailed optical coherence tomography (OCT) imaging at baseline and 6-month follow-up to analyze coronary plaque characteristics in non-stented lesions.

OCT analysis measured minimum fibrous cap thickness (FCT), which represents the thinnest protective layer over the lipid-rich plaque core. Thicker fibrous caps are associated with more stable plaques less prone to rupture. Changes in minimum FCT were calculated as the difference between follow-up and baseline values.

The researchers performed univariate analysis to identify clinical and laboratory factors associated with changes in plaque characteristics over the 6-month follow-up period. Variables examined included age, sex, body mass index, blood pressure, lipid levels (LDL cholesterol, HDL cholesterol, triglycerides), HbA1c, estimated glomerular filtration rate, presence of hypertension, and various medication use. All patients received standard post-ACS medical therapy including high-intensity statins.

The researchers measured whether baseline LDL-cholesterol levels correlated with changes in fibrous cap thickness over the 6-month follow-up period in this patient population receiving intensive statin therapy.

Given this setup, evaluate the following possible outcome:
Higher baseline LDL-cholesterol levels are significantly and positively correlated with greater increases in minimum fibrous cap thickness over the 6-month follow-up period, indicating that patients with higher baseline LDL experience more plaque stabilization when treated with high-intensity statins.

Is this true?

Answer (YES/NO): NO